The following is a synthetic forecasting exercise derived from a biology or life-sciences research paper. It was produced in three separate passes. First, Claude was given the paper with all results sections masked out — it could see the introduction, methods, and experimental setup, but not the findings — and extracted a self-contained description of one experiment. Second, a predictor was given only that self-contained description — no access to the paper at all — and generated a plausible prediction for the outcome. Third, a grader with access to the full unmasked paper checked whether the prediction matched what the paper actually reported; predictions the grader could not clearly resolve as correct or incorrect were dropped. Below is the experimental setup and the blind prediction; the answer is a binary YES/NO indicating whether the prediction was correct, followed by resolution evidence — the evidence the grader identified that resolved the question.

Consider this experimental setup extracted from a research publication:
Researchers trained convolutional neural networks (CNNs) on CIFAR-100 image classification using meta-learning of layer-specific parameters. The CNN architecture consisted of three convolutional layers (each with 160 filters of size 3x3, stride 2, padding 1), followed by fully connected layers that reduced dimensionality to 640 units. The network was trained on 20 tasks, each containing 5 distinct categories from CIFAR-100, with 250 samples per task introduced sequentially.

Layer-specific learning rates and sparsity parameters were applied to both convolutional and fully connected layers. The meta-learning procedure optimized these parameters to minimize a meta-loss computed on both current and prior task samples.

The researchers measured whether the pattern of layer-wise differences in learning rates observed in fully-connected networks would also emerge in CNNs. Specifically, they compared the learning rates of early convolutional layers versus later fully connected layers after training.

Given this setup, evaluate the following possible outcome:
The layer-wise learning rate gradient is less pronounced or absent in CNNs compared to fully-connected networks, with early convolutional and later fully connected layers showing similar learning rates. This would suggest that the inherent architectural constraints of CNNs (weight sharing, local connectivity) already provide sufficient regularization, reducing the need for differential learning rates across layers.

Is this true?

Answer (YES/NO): NO